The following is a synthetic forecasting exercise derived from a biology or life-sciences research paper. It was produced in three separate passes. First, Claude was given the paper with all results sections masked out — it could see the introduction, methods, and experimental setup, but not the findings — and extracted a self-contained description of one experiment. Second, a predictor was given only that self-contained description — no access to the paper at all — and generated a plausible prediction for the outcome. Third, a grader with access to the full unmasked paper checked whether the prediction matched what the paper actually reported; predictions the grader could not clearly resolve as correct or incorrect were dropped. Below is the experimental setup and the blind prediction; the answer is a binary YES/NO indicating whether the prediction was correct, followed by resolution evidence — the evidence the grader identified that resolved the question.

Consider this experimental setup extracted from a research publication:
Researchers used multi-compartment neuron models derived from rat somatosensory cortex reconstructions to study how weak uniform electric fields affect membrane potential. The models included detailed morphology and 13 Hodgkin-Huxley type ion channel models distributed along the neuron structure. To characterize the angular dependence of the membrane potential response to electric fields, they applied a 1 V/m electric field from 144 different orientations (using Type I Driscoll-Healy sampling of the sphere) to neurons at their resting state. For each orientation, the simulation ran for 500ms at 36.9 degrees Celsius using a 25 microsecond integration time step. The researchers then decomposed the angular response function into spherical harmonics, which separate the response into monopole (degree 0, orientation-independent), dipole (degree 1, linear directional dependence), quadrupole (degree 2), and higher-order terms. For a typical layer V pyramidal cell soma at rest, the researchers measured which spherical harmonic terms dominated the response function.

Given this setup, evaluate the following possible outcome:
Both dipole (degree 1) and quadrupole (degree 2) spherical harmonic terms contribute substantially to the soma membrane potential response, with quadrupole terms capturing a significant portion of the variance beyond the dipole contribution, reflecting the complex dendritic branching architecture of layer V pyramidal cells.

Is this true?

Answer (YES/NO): NO